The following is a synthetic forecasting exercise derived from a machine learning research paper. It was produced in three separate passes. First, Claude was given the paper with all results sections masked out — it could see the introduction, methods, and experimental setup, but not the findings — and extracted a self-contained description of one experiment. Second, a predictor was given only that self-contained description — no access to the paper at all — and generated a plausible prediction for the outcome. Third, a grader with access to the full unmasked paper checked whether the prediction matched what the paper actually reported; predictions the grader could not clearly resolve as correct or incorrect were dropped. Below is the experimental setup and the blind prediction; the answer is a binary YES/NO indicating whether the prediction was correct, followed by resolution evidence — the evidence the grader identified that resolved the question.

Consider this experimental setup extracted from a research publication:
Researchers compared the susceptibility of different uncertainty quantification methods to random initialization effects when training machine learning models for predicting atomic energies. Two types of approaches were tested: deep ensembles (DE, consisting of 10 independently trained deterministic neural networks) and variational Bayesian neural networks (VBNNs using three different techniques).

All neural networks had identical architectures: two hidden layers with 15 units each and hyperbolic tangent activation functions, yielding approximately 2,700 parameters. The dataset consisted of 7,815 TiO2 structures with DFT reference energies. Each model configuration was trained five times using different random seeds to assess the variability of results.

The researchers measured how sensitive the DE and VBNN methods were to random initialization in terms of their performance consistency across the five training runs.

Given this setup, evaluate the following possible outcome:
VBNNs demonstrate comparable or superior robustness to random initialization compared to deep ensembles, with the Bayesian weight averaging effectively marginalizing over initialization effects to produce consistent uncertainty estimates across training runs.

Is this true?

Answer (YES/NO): NO